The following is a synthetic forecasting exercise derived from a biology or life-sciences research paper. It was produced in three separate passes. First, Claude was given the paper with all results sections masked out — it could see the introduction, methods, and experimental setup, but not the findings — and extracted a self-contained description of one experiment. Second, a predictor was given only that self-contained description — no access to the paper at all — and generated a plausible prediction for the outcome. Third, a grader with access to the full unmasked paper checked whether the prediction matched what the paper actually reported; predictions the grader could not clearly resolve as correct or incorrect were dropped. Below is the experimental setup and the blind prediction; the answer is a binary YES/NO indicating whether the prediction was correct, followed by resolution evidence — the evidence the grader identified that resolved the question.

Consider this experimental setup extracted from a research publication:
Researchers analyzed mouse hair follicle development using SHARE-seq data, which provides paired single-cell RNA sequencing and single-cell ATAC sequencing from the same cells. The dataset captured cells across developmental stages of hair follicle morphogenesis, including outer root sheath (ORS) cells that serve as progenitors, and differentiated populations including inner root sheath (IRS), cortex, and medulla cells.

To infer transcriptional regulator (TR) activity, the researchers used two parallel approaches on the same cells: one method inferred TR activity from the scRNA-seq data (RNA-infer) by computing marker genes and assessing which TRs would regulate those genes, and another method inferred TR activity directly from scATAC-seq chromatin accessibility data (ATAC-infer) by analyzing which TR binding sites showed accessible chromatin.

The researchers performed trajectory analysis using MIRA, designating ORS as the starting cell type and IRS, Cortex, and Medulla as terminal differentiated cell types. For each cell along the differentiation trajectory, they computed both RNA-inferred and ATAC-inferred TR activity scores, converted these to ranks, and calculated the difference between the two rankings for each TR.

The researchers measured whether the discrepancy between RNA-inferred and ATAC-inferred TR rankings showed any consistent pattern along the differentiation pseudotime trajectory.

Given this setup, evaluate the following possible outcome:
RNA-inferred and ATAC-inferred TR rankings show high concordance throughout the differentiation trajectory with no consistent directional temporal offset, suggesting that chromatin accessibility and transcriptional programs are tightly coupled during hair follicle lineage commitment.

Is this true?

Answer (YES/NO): NO